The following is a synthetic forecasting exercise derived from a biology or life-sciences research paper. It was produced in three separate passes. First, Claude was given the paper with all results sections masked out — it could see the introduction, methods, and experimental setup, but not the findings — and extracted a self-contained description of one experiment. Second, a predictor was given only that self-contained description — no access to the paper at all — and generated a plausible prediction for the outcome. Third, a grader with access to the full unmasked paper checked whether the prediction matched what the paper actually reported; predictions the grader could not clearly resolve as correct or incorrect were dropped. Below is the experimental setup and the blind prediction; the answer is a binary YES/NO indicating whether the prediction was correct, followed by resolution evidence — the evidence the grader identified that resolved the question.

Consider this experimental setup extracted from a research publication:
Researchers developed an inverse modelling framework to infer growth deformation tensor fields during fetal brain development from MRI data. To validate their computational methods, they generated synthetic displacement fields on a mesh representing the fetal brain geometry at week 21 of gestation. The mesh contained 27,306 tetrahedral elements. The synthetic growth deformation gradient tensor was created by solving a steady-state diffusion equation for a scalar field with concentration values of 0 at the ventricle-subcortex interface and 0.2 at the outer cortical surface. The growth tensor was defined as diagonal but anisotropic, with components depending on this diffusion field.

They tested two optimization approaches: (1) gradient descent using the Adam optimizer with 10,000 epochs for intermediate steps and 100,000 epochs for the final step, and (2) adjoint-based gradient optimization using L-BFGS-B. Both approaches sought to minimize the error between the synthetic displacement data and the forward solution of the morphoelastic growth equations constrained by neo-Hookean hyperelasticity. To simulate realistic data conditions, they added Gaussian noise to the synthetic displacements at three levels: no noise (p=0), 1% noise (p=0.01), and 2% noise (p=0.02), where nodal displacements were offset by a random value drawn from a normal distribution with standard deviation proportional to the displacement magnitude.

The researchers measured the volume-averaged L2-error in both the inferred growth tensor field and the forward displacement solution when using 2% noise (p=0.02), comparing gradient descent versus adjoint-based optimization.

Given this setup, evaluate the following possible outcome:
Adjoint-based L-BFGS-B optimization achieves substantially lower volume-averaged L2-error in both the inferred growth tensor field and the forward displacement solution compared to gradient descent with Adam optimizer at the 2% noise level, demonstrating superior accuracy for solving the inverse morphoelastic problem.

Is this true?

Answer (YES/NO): YES